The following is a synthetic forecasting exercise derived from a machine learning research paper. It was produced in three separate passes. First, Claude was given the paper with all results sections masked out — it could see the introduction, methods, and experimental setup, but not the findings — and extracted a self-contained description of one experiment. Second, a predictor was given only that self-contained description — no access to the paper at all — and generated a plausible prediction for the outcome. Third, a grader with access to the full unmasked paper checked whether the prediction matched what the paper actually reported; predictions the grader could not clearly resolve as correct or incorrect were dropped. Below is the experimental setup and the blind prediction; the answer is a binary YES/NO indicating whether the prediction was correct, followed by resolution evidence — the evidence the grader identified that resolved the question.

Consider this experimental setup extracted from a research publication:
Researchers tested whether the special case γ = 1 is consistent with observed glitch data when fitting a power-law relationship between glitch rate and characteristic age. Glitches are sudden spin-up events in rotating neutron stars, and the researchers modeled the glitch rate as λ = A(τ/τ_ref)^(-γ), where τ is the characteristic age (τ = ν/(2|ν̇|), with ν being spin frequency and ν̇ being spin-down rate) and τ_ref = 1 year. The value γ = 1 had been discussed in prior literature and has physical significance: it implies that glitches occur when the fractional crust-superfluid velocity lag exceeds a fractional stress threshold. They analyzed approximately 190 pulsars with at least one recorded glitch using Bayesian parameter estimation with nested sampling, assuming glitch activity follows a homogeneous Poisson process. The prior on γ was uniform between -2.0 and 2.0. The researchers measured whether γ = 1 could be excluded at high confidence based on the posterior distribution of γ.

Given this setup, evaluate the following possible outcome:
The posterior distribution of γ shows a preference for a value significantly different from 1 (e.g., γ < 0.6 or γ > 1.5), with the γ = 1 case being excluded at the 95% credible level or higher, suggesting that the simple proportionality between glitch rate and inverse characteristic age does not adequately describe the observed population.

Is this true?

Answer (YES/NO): YES